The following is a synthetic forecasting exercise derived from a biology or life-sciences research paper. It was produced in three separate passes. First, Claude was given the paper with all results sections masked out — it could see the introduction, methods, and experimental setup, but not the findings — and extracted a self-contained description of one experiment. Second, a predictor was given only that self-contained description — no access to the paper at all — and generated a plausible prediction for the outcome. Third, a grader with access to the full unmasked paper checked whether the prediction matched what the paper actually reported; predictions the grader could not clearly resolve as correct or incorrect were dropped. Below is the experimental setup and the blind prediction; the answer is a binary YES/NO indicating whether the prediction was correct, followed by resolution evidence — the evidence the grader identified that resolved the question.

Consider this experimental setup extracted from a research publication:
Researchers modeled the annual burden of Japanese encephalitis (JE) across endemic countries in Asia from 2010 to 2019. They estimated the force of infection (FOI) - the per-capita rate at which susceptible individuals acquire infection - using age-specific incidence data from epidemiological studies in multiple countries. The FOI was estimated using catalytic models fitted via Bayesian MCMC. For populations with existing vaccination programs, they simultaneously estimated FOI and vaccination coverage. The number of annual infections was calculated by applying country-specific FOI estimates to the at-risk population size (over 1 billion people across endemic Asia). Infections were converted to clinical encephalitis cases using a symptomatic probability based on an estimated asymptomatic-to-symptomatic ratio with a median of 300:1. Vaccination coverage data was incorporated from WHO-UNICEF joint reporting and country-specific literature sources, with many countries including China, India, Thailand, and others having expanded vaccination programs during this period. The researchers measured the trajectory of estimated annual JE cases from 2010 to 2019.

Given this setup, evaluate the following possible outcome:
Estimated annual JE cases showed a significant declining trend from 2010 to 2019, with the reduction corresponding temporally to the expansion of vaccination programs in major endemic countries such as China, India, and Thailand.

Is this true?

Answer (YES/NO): YES